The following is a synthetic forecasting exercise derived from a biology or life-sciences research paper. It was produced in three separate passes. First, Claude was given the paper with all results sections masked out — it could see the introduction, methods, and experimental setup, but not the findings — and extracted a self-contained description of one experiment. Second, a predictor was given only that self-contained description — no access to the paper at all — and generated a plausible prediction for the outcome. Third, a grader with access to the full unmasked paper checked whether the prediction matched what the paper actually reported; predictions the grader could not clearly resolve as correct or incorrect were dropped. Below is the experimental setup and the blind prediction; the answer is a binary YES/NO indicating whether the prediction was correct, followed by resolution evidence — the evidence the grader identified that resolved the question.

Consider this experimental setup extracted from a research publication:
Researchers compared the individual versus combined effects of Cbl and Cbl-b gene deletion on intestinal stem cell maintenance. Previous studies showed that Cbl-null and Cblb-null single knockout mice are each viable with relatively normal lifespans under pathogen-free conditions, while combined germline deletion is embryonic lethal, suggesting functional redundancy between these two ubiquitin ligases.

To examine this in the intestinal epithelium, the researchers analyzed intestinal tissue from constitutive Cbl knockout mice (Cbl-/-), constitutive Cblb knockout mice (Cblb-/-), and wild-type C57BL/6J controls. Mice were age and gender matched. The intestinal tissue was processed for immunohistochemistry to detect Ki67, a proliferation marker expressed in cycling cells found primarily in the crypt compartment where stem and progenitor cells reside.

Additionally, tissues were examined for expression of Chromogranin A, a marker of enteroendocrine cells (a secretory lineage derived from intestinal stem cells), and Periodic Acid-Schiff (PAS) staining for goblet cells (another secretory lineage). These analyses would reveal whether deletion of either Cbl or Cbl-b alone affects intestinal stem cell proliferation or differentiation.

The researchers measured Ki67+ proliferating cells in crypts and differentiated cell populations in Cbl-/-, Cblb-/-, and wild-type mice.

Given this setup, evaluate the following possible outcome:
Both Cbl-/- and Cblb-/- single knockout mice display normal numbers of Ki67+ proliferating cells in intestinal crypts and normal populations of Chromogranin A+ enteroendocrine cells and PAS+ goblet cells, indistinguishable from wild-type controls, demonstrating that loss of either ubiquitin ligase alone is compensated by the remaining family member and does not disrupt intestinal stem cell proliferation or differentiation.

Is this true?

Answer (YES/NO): NO